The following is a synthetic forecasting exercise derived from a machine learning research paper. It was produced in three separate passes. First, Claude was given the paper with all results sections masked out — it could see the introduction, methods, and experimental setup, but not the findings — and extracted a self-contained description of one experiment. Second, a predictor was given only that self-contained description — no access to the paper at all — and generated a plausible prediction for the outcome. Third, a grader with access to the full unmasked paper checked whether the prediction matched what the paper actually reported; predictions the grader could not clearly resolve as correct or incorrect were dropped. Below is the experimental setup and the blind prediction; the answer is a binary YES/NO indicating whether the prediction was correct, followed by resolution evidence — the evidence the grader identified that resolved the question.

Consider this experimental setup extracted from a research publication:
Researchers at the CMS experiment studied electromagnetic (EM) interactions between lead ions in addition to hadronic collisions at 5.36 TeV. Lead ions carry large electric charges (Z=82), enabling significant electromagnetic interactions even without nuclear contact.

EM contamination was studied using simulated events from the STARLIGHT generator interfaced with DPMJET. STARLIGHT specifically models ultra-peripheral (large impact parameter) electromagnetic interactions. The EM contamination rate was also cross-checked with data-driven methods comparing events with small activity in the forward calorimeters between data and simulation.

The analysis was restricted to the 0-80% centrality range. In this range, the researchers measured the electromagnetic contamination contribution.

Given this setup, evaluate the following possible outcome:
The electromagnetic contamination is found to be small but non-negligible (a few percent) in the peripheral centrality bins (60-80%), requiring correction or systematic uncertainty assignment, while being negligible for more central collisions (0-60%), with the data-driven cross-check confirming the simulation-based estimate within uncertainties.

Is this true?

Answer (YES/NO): NO